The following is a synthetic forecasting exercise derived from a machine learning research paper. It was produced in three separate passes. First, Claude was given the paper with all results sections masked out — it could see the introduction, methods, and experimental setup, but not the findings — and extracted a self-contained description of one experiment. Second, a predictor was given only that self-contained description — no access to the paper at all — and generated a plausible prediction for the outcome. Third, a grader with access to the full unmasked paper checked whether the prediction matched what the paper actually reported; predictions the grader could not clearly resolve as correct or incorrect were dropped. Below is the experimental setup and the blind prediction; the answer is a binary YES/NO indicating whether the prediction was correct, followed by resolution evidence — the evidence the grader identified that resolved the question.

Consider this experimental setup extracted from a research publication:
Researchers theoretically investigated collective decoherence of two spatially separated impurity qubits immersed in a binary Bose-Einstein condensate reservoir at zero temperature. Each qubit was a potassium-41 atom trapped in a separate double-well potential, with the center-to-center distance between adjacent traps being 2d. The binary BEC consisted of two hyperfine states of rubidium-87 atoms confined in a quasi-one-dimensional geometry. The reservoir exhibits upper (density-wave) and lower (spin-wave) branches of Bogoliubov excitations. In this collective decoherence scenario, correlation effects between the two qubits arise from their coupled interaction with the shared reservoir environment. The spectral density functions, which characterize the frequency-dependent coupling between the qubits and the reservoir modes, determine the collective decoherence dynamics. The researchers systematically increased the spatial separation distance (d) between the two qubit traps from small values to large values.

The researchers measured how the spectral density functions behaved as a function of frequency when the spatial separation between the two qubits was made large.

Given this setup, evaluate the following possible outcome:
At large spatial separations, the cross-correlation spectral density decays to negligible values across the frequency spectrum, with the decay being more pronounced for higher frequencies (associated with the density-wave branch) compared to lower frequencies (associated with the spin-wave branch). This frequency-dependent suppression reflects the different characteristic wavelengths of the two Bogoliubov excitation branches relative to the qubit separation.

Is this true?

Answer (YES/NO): NO